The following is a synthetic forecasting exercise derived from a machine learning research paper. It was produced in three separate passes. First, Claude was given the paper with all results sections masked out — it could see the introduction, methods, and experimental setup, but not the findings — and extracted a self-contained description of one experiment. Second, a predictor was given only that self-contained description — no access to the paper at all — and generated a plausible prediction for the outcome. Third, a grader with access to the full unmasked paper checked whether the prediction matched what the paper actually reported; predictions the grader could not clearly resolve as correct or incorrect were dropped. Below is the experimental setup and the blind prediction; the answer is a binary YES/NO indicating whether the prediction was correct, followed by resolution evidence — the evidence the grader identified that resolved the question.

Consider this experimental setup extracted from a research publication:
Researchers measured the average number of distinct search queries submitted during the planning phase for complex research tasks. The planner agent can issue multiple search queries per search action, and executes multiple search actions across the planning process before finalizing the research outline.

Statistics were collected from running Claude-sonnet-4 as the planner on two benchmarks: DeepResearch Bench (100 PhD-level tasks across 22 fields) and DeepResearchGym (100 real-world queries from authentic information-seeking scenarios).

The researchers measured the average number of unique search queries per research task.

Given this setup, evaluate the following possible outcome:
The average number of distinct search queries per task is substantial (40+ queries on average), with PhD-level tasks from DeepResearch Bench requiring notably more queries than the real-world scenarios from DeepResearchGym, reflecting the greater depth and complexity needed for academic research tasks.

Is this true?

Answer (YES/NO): NO